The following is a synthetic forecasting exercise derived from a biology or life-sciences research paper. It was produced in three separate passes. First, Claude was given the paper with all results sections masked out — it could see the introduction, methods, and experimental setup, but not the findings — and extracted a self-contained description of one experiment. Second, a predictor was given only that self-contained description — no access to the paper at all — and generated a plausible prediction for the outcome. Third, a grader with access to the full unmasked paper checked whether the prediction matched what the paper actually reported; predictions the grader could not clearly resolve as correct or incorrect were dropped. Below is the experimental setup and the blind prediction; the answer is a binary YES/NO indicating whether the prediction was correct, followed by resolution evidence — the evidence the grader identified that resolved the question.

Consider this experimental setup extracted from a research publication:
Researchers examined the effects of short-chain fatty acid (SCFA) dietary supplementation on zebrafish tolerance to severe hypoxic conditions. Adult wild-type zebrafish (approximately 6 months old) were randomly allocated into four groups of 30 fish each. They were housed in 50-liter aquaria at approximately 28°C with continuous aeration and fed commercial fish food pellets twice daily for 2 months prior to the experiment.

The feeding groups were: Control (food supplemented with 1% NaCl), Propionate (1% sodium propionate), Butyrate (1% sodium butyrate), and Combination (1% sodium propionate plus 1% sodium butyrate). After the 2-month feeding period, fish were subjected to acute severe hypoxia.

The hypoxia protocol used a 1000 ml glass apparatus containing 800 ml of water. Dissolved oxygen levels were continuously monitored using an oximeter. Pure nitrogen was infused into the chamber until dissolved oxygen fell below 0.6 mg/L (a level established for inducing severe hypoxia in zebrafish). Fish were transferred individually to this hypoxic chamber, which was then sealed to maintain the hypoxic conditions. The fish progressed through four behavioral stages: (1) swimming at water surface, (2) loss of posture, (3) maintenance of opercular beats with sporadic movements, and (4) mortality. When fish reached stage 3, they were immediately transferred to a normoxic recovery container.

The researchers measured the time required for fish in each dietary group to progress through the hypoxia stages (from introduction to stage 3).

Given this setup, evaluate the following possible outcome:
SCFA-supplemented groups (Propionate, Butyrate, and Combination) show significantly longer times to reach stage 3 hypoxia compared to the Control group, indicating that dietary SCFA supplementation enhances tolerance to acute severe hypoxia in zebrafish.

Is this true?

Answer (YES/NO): NO